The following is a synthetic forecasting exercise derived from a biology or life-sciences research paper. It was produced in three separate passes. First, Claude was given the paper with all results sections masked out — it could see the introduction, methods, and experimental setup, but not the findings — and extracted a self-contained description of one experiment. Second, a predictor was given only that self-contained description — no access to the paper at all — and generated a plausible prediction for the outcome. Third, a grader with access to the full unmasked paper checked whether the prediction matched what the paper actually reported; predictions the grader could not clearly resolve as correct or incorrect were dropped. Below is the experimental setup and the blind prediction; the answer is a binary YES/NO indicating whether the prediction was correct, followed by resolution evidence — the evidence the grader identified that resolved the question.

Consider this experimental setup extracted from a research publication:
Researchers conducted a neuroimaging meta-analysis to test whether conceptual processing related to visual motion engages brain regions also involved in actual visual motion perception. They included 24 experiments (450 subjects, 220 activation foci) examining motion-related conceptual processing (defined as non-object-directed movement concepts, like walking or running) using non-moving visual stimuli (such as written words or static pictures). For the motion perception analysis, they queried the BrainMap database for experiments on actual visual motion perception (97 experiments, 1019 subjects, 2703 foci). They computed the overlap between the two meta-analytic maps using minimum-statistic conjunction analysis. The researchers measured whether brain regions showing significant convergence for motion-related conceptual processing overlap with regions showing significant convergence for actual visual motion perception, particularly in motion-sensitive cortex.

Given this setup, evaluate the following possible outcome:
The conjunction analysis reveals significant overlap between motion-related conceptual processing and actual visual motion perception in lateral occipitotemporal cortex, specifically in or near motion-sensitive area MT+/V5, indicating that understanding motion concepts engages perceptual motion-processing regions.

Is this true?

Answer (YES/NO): NO